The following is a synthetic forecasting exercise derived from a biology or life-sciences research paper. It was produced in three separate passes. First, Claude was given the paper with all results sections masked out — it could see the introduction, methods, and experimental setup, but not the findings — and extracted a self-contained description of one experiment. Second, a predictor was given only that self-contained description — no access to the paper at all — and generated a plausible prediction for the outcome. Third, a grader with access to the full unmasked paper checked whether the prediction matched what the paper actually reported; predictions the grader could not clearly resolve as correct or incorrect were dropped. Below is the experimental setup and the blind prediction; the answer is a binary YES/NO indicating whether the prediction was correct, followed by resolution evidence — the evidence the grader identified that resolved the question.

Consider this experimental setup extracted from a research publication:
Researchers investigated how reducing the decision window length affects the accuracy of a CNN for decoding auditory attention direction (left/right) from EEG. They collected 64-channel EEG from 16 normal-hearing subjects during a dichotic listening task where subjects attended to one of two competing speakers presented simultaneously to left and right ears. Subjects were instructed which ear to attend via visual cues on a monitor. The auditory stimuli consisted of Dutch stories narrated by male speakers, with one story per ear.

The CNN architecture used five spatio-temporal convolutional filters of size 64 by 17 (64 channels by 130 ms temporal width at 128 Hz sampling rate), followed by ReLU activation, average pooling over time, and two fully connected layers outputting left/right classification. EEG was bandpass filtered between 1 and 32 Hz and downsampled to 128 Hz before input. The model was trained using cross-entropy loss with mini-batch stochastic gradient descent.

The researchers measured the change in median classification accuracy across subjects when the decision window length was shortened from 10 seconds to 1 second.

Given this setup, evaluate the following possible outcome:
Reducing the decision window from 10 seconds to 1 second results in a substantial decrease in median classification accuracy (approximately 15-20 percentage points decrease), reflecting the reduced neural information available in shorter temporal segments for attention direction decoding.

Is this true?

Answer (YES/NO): NO